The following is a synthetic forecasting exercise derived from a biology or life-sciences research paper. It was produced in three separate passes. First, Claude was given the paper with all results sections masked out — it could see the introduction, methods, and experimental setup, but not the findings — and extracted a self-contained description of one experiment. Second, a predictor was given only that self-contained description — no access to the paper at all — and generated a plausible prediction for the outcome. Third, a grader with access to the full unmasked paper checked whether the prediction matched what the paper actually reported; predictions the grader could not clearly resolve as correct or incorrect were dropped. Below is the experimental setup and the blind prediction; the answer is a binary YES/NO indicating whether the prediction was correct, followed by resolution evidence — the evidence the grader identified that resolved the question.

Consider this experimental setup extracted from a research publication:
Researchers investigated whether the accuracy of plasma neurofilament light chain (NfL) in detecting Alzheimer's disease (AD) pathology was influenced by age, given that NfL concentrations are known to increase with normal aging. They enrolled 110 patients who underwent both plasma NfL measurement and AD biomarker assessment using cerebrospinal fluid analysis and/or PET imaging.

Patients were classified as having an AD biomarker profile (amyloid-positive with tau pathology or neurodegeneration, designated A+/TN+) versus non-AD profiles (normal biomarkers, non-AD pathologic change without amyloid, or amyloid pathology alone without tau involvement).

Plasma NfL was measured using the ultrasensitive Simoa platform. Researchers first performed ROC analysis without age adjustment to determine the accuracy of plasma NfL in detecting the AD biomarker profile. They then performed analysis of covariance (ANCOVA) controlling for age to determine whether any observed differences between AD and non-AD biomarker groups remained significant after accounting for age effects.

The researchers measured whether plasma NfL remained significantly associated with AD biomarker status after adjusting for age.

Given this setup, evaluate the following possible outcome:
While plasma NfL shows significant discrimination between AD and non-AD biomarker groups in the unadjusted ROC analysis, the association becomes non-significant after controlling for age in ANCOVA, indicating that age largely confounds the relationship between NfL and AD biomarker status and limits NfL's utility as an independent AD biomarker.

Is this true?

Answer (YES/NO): NO